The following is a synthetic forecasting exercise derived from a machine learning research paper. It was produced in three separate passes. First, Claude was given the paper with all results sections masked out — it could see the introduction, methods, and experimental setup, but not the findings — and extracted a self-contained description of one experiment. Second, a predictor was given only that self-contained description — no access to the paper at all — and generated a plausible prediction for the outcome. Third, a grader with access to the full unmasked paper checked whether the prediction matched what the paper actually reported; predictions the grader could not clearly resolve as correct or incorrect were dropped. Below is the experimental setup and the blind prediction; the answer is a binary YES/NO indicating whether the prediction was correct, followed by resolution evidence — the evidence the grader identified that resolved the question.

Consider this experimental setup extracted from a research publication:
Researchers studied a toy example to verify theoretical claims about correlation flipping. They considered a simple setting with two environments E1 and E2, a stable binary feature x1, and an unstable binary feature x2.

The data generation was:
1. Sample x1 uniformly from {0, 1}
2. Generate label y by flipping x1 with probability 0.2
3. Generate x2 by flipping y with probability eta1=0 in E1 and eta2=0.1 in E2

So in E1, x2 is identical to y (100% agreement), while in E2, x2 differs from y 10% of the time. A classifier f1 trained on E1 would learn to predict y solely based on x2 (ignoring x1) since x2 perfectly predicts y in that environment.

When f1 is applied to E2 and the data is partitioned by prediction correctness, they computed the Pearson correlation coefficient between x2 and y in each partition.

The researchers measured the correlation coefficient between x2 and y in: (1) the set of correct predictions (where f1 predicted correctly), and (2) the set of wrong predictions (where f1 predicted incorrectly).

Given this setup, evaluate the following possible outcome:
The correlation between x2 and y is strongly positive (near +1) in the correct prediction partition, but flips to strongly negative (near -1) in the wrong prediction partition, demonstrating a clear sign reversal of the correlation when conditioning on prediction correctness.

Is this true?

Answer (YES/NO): YES